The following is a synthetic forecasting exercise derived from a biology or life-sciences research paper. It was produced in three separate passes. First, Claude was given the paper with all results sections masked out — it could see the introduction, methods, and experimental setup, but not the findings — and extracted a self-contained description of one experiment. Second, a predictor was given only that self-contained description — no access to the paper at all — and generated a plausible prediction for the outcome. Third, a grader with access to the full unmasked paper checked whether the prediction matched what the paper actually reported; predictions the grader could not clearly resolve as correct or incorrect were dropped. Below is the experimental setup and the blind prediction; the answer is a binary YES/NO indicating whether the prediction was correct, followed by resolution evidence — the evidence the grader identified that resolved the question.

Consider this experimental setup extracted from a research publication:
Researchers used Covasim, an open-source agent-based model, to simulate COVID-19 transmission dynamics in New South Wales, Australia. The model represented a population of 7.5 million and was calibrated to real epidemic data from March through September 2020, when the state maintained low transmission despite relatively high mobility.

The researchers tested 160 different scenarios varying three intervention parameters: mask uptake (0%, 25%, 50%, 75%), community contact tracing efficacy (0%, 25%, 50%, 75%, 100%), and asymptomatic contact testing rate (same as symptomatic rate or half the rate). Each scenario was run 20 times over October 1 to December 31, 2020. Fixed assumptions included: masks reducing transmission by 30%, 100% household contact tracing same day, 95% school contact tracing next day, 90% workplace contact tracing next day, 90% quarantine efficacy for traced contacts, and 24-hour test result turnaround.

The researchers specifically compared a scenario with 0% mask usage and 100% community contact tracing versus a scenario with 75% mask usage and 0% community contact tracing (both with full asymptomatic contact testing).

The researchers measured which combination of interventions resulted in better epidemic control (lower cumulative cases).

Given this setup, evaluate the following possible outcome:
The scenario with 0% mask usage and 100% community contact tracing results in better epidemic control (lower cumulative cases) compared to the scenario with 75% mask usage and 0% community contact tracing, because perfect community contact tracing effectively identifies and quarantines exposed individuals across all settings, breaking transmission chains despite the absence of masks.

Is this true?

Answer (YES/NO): NO